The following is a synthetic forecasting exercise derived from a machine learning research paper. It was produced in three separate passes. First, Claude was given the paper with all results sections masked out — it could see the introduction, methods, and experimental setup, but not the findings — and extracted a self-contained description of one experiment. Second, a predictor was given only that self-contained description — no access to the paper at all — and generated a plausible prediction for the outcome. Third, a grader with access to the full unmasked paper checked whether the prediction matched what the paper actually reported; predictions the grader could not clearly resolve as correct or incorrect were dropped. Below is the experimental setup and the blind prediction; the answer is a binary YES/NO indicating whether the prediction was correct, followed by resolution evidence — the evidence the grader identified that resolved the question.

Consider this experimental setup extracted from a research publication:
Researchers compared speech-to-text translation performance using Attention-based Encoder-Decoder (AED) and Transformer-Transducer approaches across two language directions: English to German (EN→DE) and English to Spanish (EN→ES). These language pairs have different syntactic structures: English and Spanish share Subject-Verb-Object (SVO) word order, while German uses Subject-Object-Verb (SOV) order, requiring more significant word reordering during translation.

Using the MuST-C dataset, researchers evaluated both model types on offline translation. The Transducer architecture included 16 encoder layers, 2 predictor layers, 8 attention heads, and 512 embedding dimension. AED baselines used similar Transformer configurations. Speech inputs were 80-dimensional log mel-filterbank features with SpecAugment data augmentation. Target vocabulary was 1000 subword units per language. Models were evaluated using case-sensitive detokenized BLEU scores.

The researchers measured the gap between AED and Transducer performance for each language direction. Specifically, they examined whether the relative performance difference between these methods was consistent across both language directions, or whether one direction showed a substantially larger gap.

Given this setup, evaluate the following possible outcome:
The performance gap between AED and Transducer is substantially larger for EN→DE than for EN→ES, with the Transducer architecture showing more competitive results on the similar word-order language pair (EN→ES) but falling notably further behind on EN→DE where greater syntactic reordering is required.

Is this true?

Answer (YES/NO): NO